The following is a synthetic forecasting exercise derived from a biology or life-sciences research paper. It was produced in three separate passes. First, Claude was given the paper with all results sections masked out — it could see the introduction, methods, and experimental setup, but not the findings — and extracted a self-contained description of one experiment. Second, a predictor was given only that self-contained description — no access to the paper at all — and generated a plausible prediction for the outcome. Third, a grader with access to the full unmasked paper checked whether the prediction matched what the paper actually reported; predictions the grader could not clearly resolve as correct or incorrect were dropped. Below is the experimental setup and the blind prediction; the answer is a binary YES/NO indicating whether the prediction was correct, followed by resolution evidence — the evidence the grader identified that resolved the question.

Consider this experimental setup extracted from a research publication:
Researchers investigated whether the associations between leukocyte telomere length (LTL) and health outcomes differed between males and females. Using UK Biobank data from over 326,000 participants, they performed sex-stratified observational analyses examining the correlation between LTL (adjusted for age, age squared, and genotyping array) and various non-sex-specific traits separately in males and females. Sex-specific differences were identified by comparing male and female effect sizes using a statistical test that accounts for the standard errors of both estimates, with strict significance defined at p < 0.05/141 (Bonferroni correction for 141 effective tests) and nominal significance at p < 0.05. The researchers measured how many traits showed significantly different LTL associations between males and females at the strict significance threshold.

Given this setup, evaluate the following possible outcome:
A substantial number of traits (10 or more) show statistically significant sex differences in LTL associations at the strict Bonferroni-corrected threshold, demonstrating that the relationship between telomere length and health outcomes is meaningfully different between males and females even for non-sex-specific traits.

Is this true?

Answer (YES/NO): NO